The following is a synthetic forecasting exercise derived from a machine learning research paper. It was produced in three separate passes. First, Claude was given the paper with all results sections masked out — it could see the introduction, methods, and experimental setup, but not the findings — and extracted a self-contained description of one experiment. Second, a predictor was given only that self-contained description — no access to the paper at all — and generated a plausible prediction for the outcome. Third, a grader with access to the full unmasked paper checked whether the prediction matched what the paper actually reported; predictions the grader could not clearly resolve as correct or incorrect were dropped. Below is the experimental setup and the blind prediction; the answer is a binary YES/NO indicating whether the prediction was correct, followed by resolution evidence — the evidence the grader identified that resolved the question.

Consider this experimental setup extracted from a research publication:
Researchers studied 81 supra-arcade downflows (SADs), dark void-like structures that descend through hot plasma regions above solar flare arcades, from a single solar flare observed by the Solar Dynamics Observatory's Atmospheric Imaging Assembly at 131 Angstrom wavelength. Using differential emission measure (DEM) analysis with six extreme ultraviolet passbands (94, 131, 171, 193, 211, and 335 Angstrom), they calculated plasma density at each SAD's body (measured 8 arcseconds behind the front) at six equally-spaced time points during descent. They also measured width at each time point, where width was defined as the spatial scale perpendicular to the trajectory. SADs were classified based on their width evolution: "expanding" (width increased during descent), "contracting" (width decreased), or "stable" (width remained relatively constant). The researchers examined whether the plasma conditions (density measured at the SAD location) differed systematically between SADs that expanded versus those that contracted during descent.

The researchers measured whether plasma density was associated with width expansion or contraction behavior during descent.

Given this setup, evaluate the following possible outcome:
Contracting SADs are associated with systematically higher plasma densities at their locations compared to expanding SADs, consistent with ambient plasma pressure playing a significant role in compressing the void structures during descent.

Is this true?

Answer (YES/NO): NO